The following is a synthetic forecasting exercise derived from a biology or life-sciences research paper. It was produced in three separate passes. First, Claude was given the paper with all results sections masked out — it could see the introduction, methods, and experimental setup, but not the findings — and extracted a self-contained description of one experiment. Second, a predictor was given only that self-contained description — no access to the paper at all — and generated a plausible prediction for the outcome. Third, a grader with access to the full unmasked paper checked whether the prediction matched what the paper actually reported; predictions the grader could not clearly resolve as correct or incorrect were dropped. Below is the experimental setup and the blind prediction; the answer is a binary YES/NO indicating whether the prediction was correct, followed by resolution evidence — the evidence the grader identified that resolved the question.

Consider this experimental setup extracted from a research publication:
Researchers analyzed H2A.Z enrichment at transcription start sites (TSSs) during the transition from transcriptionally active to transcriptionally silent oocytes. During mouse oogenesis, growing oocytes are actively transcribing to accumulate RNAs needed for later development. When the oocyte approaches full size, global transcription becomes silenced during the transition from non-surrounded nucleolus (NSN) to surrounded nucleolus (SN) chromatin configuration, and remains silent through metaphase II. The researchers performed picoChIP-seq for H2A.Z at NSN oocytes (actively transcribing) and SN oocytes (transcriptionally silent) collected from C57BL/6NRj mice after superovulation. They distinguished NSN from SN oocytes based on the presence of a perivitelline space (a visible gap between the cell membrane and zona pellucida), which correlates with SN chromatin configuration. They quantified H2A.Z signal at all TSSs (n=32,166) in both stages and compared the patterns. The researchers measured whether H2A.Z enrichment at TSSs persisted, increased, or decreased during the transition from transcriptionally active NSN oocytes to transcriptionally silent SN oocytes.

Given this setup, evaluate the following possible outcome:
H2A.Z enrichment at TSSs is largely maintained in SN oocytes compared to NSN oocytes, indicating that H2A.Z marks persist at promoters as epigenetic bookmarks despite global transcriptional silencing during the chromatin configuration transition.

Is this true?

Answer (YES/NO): YES